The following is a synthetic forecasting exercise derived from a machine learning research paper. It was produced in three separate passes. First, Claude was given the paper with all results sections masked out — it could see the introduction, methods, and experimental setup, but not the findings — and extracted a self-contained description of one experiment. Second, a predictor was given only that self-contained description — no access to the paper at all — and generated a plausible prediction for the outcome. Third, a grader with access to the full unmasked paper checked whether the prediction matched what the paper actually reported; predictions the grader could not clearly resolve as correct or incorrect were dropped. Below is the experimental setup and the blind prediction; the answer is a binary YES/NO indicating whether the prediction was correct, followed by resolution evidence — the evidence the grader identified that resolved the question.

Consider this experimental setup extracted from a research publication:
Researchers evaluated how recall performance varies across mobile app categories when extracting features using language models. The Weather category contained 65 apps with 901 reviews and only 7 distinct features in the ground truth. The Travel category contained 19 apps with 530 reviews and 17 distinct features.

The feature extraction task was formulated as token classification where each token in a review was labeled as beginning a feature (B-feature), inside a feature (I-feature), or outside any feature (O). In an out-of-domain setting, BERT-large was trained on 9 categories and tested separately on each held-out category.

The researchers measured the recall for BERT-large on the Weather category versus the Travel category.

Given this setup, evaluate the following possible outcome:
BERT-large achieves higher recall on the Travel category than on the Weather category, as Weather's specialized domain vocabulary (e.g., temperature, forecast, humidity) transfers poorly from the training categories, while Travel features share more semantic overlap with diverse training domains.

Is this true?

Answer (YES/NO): NO